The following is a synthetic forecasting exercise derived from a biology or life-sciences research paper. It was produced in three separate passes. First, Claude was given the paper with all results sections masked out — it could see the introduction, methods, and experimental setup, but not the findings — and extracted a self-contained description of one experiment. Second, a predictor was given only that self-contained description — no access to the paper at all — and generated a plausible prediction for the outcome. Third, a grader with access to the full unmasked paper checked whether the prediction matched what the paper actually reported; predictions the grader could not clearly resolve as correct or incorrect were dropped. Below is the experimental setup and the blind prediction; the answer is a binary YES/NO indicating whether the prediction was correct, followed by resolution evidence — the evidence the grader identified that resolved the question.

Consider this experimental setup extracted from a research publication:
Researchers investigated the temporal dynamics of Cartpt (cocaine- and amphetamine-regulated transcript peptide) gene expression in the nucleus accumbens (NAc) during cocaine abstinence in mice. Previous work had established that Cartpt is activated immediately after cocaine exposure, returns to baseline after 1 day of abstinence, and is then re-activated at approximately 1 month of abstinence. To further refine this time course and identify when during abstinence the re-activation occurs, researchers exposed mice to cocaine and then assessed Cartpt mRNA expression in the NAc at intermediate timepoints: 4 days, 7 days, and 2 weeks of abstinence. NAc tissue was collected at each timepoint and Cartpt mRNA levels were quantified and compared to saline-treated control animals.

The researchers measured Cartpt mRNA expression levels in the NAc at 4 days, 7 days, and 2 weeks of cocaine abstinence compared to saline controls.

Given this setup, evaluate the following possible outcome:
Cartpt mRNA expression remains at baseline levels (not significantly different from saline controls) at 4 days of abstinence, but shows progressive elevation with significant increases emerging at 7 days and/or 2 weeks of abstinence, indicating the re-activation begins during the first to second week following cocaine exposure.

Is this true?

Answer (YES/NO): NO